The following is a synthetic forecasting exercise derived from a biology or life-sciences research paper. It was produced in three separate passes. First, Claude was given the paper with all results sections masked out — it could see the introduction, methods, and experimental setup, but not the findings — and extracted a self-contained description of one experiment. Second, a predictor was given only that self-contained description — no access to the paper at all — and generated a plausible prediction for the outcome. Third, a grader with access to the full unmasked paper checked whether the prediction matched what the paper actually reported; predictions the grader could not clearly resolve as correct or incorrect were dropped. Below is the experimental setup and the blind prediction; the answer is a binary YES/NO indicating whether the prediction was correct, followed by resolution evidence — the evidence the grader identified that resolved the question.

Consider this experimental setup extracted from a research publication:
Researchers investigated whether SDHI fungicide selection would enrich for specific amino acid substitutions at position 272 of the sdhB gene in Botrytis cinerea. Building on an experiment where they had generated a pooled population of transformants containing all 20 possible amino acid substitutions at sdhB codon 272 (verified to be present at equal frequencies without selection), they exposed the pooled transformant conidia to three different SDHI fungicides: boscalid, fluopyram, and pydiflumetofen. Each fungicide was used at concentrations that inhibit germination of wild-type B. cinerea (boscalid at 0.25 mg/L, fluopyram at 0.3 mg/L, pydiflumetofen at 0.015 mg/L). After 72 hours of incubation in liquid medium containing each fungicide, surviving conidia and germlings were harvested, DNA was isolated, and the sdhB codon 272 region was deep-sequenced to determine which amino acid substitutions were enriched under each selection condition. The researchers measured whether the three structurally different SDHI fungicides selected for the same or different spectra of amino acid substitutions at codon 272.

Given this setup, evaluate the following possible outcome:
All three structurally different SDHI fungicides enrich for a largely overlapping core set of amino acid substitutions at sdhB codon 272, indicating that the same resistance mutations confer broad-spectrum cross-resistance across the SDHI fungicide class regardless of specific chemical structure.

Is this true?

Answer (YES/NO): NO